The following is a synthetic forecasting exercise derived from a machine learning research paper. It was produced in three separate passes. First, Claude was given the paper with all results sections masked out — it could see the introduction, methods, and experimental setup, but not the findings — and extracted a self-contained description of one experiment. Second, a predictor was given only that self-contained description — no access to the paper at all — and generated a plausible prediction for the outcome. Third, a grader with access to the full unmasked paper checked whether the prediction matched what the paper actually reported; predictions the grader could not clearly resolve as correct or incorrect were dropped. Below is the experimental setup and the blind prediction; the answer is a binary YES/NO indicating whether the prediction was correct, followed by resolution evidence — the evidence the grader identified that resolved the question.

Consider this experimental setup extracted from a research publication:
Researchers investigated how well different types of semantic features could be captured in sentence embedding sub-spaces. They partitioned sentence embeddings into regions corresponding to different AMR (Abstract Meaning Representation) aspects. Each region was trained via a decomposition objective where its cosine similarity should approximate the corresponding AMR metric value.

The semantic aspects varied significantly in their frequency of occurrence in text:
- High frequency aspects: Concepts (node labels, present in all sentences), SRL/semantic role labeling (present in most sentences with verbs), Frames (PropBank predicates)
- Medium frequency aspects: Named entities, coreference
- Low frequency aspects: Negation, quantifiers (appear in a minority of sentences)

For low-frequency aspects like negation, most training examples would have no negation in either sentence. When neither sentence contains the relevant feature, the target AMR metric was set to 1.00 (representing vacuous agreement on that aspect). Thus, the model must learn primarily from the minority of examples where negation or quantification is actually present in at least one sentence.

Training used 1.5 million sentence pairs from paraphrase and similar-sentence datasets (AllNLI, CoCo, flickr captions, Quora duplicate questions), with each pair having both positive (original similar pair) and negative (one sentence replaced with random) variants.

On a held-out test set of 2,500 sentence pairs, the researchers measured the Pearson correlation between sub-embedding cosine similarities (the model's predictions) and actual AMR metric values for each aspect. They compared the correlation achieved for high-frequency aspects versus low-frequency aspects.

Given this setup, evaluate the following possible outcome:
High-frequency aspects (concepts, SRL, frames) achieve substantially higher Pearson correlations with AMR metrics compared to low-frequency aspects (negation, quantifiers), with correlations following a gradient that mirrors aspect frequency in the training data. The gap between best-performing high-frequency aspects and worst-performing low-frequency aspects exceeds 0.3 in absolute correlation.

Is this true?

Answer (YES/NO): NO